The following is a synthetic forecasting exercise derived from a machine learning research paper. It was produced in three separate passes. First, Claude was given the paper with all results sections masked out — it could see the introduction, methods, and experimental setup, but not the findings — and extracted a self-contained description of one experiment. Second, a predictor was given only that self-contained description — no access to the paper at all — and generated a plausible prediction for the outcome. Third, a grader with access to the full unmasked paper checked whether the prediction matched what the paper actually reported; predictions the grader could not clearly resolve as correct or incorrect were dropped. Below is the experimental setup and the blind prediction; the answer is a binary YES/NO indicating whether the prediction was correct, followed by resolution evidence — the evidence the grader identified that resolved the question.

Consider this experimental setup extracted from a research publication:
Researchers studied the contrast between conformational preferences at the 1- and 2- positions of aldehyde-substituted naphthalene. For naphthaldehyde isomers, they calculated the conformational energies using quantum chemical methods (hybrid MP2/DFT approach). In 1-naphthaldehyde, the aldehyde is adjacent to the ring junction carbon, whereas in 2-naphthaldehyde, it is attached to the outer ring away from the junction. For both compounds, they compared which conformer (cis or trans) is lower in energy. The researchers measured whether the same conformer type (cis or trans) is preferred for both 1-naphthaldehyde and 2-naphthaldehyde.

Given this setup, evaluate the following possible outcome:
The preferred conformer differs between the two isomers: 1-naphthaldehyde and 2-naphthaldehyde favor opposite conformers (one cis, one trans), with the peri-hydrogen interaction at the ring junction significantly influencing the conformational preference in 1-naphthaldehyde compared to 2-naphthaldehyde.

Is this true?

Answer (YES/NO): YES